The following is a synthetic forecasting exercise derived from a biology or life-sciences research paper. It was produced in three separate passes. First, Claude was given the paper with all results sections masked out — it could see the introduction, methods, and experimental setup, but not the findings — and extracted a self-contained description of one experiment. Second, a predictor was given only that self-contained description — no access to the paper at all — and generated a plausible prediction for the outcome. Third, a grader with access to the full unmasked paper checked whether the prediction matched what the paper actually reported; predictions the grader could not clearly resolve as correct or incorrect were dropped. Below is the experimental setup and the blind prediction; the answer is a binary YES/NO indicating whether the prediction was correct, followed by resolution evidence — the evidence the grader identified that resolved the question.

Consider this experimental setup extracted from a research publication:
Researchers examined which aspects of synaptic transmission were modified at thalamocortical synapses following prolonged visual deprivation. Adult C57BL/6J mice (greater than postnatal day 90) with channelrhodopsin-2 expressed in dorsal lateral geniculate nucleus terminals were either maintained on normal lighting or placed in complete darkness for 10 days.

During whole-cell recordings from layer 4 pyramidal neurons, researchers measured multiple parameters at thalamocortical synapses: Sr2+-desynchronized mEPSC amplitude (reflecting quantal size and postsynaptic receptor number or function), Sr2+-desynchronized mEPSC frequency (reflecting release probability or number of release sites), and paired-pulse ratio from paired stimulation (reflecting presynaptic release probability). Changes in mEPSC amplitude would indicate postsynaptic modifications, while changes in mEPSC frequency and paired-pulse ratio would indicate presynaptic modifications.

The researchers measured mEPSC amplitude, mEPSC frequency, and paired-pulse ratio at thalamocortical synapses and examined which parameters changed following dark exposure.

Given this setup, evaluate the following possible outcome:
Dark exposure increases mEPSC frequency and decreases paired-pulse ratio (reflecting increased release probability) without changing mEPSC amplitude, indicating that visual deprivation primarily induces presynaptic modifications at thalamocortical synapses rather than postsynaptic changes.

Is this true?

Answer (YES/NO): NO